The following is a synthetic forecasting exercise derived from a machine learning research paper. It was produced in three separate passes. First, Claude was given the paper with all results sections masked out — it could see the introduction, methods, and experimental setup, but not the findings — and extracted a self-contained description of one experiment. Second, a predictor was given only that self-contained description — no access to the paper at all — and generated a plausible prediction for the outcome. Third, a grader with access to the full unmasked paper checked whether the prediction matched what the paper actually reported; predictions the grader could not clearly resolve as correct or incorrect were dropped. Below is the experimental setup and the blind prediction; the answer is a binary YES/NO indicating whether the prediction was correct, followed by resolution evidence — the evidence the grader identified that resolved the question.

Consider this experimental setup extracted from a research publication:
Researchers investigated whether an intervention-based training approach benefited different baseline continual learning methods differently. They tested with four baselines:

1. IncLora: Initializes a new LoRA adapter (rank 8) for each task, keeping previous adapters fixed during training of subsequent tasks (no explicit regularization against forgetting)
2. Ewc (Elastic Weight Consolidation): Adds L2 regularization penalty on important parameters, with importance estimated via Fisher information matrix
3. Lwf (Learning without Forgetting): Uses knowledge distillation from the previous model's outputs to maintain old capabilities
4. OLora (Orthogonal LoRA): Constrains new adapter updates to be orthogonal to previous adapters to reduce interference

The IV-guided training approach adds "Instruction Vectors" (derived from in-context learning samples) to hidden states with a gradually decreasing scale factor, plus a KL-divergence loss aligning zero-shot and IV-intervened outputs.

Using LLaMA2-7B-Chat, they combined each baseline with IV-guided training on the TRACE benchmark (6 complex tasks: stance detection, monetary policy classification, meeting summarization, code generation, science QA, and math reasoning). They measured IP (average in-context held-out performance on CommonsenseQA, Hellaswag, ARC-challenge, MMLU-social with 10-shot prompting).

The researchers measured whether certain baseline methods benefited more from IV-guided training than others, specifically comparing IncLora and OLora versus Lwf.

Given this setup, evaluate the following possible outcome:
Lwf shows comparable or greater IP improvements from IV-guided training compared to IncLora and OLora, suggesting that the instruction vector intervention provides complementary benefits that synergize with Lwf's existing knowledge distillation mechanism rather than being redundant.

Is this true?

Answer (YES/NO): NO